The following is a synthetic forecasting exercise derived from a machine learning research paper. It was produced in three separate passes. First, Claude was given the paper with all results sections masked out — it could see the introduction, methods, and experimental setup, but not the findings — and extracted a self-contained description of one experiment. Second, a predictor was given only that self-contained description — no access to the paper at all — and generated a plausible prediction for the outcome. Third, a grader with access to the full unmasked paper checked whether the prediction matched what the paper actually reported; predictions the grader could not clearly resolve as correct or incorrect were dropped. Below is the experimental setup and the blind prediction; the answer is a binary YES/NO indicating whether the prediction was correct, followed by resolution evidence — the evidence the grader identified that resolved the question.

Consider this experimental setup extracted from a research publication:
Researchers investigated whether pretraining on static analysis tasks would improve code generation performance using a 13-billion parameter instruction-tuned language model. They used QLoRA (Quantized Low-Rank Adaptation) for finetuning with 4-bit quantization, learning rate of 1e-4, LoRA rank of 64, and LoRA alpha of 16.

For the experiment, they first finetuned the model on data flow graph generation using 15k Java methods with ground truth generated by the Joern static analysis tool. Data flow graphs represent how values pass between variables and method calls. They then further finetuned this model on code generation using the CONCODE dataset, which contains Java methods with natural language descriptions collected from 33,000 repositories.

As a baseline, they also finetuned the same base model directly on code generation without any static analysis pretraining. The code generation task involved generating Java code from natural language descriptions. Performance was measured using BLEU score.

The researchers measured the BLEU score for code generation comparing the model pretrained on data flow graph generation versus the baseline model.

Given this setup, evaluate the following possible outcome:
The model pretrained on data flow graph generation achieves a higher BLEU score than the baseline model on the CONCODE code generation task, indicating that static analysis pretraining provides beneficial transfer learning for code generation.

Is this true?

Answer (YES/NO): YES